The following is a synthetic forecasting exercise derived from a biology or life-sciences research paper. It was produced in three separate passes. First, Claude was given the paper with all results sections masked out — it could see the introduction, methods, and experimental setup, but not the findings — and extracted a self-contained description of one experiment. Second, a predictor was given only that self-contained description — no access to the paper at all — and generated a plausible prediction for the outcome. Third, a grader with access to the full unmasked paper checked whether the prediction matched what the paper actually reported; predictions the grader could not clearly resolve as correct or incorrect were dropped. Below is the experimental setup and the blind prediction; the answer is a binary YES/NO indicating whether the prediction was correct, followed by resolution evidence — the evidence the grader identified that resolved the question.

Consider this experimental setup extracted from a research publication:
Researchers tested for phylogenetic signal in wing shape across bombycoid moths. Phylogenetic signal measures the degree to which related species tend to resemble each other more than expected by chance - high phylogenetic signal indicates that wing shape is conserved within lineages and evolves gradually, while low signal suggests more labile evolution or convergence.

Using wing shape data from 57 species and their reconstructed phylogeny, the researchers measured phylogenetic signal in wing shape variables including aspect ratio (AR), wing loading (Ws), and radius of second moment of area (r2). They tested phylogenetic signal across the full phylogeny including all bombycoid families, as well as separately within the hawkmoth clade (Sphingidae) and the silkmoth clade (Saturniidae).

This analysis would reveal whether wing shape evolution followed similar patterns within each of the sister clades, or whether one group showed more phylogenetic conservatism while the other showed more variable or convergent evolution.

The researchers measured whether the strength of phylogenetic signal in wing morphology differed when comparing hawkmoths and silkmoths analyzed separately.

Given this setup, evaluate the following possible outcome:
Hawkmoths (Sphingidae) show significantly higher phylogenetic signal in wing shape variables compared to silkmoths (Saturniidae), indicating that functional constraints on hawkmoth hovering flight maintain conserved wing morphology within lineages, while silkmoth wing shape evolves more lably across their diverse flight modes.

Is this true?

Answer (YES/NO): NO